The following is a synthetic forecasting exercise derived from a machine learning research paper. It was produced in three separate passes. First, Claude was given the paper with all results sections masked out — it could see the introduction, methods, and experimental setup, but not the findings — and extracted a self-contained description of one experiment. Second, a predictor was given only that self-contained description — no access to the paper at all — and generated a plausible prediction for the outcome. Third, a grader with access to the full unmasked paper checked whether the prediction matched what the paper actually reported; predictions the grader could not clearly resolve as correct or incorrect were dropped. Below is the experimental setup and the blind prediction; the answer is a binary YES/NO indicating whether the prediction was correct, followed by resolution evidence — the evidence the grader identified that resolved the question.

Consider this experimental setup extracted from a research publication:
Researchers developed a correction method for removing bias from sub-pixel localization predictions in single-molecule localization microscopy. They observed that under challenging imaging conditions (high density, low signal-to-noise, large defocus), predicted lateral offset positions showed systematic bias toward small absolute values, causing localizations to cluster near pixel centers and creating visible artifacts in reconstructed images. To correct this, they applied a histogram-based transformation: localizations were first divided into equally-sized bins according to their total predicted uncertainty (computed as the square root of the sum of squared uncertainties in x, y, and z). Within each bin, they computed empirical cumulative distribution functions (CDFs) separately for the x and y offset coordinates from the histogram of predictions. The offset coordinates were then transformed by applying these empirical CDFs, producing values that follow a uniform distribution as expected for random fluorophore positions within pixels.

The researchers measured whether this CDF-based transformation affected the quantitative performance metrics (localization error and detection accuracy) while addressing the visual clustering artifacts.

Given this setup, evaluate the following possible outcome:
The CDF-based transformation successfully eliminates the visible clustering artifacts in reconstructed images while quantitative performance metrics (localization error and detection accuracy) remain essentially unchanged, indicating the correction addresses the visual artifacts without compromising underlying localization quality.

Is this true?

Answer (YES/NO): YES